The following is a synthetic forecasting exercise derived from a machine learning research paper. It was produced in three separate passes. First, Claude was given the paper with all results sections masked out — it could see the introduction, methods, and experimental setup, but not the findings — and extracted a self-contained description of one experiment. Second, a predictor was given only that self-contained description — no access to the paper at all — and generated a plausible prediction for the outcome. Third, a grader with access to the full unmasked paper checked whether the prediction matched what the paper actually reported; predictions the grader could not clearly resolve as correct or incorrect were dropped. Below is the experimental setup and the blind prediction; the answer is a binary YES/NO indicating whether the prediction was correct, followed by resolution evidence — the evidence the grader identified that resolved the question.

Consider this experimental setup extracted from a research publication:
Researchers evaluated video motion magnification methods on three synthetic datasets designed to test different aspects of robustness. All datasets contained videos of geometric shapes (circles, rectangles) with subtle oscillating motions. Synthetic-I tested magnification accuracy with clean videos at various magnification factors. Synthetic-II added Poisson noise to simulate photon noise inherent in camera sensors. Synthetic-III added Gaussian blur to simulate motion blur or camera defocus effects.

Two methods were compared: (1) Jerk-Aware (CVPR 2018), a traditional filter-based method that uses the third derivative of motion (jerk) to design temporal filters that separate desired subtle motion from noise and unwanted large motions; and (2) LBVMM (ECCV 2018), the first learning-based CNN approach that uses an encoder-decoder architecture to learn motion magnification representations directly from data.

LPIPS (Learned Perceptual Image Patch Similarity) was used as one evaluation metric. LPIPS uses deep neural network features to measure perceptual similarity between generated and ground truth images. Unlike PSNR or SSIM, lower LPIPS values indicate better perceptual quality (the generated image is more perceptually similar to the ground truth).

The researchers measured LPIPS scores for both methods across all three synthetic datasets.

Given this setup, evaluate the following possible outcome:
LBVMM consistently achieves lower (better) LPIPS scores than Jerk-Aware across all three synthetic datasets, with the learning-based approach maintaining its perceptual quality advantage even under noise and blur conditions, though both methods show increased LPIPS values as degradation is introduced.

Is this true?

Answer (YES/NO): NO